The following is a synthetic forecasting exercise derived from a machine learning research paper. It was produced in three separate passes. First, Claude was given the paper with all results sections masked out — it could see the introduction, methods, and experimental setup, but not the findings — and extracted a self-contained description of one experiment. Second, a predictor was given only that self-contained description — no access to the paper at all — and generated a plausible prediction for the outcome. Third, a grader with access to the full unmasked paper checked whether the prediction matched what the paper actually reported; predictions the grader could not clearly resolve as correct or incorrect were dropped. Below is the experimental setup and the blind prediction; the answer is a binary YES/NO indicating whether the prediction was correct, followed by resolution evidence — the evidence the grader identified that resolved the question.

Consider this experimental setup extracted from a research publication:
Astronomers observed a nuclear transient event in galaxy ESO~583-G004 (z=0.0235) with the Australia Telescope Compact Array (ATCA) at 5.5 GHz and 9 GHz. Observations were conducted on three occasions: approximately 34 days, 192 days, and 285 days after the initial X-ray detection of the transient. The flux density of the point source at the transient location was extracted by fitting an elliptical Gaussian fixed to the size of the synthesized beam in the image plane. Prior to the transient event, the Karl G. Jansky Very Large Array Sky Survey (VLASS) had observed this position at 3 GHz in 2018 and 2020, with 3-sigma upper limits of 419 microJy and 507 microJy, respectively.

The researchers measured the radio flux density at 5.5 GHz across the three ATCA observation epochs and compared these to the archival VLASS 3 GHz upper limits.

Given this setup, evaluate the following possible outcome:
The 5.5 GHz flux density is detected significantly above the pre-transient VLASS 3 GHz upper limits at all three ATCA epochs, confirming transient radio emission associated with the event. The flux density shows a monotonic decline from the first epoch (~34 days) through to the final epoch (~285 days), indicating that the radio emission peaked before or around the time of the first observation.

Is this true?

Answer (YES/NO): NO